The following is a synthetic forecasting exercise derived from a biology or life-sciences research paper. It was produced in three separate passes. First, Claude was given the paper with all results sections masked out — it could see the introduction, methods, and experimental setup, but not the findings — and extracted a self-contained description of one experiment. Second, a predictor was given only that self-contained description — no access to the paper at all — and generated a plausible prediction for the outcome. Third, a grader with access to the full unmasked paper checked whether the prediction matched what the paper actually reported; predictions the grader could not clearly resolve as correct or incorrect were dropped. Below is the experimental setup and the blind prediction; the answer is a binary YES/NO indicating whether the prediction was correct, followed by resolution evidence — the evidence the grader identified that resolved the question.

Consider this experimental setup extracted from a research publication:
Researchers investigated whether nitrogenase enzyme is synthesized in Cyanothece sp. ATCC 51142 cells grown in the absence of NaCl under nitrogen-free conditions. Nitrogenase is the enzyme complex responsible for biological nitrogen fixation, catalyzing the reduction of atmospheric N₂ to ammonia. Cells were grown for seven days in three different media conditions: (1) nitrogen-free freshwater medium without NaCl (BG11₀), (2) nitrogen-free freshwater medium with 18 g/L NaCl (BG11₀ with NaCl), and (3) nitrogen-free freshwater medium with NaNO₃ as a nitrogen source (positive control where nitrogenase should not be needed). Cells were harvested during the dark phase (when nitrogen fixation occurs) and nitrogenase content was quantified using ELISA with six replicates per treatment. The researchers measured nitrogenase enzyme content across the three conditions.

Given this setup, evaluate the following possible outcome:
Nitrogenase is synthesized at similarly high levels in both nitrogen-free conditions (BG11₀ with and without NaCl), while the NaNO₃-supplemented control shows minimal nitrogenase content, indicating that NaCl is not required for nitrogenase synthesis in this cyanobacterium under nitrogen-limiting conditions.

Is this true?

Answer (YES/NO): NO